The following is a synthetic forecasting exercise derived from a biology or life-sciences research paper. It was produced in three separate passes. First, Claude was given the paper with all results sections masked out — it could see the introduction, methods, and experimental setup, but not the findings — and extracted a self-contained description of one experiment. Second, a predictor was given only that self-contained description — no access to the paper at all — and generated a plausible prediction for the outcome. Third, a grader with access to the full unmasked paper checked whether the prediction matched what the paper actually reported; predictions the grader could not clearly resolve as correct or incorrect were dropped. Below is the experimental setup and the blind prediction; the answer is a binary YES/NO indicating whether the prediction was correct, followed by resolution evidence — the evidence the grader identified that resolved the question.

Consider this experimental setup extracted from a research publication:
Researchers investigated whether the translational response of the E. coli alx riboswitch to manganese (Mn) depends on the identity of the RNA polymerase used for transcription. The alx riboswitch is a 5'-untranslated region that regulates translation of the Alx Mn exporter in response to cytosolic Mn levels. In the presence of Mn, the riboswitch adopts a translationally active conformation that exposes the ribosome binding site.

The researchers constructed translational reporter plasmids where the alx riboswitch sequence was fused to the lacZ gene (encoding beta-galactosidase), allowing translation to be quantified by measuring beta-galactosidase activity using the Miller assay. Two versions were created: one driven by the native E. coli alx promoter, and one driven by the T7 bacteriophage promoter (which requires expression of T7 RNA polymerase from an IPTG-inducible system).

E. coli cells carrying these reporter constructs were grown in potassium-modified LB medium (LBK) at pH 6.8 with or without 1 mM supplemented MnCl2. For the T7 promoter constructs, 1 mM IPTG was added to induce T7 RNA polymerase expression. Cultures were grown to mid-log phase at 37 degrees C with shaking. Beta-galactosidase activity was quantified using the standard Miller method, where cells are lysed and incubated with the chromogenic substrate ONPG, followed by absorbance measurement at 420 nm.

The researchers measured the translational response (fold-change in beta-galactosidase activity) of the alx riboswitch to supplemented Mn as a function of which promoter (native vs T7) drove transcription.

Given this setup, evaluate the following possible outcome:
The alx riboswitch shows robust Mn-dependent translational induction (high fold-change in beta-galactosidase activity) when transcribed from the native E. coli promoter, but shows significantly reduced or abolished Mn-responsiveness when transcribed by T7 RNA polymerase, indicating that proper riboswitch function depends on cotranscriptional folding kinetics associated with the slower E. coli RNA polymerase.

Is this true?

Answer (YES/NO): YES